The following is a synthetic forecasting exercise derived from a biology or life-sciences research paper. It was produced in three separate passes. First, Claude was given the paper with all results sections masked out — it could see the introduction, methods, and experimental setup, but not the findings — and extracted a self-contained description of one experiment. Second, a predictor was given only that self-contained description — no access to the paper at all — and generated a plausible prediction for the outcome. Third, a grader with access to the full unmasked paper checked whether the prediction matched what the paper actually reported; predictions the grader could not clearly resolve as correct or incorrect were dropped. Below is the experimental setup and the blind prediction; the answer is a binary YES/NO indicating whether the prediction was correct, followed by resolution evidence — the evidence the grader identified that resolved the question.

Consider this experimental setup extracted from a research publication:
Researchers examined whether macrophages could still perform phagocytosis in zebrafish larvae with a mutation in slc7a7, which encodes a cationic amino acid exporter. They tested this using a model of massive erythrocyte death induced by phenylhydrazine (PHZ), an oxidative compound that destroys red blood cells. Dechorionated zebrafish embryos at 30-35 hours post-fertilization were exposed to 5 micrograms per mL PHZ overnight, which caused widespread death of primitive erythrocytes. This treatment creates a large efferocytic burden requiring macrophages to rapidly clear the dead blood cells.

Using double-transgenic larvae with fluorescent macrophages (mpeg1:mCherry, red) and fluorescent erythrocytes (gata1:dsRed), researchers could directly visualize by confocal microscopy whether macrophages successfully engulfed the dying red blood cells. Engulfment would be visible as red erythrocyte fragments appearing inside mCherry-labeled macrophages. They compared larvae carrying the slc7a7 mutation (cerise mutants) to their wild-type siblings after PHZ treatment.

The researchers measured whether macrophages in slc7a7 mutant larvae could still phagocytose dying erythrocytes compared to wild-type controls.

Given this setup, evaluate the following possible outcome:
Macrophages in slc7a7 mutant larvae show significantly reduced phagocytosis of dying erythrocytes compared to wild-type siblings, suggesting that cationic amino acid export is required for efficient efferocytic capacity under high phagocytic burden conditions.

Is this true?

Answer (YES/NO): NO